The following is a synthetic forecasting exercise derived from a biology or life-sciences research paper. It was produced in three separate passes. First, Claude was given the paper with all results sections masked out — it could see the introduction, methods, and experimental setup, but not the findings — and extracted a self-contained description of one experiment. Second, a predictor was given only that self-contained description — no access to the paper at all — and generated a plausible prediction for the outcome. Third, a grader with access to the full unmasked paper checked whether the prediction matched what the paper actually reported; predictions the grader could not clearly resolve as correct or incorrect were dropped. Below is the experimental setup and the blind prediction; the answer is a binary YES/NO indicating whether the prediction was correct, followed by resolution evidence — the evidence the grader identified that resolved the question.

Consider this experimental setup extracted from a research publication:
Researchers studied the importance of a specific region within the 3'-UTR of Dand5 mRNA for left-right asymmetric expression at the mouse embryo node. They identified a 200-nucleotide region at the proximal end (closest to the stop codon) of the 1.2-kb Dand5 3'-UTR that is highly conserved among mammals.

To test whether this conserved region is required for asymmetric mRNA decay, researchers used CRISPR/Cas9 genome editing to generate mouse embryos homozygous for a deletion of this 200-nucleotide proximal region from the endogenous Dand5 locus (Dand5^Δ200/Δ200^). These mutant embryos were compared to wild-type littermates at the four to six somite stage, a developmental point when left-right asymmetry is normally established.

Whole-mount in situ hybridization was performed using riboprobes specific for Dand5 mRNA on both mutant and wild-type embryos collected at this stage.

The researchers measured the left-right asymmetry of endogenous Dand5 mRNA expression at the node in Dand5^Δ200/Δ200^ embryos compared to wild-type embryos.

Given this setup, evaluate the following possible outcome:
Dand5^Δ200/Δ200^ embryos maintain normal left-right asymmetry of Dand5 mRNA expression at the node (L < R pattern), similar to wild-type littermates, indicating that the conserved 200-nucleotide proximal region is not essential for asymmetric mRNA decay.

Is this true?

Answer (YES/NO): NO